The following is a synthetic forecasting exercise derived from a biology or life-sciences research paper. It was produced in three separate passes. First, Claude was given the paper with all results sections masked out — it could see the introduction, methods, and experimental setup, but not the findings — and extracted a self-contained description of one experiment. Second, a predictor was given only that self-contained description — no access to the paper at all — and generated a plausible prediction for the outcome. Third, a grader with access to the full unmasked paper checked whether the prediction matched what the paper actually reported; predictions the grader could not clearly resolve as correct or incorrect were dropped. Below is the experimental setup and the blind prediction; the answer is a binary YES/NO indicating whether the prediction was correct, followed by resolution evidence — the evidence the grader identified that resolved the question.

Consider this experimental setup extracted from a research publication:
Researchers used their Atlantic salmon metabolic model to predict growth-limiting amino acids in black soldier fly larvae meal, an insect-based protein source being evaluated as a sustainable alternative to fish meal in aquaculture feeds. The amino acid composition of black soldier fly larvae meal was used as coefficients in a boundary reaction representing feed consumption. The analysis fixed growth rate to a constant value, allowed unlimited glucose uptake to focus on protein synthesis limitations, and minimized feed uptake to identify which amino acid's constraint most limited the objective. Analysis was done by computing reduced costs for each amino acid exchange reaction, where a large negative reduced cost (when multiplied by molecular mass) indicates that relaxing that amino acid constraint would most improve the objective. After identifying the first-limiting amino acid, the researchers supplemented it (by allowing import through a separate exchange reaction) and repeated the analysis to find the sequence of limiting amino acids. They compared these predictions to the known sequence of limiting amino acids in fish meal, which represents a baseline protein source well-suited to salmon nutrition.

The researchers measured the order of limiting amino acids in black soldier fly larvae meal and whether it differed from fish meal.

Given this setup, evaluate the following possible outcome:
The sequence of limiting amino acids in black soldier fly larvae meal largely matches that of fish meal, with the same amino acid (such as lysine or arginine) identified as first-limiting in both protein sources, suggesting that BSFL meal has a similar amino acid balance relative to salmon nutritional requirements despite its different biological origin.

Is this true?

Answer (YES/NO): NO